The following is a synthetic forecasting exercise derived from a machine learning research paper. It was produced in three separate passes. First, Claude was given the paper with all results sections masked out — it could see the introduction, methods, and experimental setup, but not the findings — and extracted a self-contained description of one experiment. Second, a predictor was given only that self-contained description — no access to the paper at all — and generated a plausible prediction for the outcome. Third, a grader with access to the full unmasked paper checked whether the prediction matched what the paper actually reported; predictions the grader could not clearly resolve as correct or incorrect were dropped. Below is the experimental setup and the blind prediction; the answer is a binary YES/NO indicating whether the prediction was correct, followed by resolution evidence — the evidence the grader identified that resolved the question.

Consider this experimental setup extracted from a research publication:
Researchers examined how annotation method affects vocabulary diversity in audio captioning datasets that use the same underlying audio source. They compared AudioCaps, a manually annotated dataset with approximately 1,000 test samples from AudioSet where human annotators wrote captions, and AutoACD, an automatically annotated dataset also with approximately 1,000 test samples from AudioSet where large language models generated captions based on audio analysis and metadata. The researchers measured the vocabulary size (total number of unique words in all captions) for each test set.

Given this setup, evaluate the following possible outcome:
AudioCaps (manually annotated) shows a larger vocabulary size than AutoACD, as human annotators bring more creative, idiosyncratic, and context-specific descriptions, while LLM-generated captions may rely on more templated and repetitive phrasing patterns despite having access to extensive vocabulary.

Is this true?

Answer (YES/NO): YES